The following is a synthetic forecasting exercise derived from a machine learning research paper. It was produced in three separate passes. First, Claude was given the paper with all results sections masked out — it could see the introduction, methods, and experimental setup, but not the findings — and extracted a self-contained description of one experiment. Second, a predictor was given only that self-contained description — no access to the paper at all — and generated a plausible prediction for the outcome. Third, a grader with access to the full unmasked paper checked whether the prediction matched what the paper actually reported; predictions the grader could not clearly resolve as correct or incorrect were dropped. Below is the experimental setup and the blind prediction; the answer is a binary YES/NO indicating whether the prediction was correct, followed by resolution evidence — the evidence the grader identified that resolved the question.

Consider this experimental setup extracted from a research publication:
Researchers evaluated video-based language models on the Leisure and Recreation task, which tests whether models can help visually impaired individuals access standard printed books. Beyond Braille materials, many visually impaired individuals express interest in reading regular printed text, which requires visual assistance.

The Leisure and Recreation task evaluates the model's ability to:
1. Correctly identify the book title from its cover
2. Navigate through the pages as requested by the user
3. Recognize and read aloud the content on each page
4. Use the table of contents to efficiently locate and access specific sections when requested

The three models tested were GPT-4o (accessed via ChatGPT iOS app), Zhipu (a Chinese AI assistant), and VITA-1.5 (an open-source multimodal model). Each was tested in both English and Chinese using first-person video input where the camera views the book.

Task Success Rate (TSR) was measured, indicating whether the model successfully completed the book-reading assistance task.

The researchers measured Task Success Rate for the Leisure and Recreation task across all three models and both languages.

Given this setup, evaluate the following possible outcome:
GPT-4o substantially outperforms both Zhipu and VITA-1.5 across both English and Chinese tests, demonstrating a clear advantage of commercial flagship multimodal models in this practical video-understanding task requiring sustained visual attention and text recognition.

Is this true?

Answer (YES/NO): YES